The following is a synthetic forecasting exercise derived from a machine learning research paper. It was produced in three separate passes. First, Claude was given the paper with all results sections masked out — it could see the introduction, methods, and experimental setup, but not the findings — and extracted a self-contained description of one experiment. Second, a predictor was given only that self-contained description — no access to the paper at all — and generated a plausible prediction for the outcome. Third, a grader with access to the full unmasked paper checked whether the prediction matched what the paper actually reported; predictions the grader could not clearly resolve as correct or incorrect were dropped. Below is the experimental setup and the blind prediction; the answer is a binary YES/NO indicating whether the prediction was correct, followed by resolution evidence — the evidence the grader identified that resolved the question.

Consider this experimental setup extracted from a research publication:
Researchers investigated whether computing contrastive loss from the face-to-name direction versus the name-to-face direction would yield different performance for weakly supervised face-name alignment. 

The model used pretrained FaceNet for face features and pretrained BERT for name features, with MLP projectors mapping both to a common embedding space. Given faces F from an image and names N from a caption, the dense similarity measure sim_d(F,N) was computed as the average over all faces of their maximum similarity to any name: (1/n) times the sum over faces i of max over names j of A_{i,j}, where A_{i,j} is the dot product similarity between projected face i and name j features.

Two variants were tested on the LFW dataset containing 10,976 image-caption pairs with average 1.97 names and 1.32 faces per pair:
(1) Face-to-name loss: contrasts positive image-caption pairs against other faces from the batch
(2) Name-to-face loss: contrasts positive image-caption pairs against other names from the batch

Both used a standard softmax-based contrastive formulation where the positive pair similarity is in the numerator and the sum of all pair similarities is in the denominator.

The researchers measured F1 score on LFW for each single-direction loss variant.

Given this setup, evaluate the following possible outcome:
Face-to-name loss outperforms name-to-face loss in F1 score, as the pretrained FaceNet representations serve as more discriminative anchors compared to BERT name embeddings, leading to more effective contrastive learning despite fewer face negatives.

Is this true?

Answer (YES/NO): YES